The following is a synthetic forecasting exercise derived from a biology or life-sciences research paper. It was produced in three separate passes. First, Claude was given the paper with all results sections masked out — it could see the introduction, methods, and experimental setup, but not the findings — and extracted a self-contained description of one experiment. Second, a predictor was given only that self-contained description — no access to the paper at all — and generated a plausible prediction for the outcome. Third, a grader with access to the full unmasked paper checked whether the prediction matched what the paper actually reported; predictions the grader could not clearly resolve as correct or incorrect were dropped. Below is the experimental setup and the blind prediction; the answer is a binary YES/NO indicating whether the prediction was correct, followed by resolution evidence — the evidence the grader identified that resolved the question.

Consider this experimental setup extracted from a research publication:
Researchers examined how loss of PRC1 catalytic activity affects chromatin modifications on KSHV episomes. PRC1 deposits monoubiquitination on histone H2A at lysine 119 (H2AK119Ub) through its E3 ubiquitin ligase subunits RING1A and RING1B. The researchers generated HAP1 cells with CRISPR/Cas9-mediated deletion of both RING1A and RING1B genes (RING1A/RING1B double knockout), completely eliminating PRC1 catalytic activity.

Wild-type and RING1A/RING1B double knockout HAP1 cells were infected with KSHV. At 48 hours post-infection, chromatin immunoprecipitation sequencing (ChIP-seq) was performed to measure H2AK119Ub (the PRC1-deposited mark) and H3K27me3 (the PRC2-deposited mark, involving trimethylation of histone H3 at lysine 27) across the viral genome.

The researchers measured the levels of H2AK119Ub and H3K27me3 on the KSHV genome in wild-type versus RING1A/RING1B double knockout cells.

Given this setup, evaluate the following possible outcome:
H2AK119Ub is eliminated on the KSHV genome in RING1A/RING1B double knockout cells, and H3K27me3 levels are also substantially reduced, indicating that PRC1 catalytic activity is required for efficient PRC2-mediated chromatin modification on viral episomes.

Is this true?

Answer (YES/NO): YES